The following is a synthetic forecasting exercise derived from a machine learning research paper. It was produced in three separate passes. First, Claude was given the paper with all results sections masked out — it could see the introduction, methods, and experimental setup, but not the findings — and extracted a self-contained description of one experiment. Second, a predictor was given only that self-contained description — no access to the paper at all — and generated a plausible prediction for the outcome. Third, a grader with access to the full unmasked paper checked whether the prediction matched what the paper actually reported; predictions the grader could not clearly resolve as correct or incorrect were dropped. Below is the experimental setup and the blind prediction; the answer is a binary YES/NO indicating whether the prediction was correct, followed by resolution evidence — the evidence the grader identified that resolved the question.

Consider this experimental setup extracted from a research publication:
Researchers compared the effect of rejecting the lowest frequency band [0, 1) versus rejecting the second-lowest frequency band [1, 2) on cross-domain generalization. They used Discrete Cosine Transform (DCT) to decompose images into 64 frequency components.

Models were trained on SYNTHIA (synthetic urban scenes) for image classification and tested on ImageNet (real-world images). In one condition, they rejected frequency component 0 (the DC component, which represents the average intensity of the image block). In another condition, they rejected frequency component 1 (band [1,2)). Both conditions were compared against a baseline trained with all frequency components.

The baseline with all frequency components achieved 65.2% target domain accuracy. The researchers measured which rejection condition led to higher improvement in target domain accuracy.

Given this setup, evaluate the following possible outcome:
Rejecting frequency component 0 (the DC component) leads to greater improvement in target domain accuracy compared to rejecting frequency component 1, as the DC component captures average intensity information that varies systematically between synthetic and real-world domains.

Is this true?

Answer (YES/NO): YES